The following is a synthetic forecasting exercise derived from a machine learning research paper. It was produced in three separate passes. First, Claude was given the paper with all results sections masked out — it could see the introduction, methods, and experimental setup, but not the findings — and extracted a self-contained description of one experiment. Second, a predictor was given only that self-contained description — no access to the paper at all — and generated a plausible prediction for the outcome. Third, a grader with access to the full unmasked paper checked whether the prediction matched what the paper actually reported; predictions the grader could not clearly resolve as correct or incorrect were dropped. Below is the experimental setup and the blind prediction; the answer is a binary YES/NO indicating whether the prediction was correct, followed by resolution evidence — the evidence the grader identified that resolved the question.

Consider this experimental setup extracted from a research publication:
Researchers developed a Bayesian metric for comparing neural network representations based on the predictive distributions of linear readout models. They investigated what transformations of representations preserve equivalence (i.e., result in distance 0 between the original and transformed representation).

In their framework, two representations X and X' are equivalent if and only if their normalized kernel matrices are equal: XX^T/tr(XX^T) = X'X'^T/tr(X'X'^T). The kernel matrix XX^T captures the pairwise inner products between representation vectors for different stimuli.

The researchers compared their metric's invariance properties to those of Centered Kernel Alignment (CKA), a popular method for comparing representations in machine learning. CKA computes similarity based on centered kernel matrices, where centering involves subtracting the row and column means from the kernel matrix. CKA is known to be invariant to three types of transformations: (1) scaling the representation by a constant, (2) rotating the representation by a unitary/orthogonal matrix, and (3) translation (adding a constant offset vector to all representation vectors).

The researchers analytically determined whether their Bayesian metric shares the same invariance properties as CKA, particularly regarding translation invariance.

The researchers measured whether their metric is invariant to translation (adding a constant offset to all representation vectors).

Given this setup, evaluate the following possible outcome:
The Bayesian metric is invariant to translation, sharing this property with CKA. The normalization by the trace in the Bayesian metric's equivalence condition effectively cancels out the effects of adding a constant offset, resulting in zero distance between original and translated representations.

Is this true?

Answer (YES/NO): NO